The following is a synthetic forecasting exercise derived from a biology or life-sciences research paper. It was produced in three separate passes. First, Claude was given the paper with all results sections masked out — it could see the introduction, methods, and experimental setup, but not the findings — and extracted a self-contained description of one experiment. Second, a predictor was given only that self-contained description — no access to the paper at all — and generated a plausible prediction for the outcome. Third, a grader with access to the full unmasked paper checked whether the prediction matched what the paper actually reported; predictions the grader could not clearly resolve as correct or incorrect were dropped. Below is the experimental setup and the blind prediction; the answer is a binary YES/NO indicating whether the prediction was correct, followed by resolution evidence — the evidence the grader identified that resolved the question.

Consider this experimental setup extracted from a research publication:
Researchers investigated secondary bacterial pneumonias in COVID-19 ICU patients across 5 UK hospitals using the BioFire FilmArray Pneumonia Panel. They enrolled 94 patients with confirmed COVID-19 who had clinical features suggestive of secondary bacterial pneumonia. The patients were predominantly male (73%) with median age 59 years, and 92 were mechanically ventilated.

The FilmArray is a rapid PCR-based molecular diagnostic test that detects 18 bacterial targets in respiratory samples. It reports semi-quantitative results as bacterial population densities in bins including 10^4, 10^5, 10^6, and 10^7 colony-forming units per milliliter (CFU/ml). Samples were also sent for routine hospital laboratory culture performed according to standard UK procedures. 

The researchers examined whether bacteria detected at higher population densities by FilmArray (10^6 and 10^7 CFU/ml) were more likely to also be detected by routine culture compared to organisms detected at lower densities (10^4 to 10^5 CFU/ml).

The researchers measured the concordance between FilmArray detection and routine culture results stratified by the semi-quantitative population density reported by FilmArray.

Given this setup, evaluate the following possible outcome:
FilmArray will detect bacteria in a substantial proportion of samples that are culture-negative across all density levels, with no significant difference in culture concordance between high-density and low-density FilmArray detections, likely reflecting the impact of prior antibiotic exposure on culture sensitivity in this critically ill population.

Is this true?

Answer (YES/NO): NO